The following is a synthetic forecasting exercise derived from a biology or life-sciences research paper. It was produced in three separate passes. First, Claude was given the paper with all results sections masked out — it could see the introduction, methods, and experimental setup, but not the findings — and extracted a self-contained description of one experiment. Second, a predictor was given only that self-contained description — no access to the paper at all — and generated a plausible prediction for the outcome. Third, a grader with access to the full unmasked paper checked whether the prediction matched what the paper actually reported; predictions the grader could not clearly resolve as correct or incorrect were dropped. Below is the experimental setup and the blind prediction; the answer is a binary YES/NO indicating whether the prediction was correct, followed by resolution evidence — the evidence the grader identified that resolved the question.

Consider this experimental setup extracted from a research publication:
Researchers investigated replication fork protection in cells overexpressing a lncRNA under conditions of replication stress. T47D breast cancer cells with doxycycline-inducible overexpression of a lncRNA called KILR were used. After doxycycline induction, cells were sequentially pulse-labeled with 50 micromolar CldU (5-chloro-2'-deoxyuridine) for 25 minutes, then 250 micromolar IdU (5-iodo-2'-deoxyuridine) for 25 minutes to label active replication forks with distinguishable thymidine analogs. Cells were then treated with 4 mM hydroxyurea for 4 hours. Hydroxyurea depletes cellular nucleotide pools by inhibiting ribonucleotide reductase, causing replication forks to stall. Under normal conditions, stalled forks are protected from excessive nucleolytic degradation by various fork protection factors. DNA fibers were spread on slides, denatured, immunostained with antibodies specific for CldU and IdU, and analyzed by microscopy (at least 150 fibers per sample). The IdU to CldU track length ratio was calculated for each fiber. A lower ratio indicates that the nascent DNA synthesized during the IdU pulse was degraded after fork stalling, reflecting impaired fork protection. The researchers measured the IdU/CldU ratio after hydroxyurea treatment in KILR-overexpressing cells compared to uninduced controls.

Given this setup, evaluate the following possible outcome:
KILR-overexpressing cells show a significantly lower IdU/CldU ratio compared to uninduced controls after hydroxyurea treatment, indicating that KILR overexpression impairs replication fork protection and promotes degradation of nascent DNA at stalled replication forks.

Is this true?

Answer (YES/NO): YES